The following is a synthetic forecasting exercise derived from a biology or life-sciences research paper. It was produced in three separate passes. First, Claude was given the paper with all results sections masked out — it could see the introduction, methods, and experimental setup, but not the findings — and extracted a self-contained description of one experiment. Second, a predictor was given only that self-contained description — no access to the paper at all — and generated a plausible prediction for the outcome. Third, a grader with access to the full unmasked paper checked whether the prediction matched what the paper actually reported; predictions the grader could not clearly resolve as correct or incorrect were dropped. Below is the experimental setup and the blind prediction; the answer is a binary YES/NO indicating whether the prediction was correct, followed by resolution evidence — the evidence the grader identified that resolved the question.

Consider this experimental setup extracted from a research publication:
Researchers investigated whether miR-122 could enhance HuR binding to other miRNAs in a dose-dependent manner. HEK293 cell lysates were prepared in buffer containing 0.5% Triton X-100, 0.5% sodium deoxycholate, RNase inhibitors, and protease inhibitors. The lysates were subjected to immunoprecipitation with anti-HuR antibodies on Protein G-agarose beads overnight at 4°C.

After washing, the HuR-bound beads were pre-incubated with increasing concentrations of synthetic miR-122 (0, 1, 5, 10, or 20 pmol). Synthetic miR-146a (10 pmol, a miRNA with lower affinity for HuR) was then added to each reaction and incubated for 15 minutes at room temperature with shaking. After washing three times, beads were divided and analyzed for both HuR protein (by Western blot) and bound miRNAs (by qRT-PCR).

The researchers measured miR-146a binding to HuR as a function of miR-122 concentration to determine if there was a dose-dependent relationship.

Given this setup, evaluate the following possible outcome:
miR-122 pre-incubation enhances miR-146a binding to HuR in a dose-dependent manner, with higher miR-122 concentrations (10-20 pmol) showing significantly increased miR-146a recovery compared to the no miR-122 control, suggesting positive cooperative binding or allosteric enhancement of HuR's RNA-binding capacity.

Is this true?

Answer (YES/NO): NO